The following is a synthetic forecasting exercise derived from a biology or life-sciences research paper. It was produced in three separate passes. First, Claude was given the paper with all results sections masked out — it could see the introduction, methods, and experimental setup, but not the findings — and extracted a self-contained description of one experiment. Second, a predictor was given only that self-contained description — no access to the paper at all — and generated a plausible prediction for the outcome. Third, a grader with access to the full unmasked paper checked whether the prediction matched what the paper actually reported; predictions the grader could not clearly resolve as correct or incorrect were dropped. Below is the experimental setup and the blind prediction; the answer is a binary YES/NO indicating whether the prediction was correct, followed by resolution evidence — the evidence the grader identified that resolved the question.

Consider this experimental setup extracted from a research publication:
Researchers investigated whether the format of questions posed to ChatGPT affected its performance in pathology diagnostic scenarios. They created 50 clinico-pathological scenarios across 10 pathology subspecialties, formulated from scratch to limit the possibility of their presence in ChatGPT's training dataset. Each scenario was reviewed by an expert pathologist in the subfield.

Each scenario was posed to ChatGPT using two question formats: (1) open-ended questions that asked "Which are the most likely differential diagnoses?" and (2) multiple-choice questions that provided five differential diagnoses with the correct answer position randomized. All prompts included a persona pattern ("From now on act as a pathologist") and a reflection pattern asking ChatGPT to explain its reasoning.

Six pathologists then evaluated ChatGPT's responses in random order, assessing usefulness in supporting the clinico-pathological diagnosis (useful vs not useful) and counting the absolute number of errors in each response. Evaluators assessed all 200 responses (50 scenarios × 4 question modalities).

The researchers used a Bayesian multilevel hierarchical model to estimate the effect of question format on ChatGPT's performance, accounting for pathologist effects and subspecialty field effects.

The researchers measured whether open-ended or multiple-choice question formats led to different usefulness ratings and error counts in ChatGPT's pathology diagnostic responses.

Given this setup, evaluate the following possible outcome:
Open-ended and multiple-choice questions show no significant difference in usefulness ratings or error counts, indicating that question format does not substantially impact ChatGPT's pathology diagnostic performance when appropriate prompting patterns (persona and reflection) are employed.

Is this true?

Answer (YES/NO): YES